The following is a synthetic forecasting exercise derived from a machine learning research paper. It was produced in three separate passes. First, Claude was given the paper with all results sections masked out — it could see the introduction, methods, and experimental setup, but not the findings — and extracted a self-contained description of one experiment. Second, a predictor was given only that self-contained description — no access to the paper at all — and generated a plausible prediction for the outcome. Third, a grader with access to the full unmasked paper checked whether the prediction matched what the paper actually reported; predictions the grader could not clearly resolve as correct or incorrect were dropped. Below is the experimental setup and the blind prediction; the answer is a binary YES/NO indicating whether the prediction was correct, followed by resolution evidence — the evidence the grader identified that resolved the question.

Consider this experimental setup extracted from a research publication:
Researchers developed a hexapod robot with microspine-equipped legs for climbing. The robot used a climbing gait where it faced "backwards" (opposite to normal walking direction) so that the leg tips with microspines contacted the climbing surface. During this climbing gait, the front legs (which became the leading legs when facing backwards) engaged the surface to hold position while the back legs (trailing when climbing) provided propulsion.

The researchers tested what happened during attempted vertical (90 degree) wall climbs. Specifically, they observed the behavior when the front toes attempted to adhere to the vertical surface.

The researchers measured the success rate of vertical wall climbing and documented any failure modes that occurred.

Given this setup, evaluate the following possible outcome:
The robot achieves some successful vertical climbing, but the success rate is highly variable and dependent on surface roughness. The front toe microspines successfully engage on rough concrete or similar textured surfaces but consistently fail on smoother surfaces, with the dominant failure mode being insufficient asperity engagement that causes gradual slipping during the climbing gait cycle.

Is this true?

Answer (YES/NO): NO